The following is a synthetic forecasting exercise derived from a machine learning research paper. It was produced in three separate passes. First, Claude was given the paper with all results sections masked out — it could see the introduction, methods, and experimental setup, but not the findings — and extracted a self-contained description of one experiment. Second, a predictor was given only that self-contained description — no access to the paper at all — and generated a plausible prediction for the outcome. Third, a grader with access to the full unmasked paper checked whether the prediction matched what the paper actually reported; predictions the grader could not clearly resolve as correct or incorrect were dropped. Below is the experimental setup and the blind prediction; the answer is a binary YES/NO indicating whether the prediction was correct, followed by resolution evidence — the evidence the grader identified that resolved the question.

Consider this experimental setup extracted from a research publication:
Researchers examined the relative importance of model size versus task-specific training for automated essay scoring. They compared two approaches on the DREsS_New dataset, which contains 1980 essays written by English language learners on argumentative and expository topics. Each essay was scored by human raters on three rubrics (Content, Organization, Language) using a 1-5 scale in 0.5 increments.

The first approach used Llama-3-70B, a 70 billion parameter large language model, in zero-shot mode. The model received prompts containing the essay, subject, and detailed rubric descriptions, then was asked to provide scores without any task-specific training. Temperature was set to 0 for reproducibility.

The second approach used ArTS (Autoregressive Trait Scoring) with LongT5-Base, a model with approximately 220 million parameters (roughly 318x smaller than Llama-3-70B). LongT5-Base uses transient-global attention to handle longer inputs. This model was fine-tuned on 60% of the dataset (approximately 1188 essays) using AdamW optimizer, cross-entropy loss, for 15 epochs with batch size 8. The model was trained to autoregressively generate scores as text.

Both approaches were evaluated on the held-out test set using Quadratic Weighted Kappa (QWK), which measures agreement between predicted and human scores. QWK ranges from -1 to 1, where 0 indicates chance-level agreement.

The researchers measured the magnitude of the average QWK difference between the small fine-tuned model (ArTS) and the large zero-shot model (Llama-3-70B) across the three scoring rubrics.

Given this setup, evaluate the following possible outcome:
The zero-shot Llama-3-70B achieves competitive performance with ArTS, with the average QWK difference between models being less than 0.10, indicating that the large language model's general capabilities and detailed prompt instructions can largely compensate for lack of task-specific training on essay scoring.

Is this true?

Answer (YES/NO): NO